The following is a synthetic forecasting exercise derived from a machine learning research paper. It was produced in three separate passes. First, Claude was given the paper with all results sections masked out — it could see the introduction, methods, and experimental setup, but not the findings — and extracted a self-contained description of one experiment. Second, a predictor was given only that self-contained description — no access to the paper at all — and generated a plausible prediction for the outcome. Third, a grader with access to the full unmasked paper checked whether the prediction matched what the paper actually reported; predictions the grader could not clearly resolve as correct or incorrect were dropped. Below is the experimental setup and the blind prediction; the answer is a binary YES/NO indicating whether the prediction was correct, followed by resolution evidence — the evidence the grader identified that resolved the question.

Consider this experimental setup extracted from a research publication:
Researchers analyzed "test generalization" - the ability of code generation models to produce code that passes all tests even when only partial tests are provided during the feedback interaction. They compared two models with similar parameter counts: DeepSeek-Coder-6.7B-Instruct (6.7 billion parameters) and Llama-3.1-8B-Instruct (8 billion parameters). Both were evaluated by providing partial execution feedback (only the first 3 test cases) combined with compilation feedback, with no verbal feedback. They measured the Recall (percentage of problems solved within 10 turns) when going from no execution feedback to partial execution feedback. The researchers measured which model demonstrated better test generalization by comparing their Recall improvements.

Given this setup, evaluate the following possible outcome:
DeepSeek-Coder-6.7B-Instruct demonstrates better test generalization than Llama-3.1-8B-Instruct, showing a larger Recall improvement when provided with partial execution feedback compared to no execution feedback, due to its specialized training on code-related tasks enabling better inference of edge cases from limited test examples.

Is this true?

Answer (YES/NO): NO